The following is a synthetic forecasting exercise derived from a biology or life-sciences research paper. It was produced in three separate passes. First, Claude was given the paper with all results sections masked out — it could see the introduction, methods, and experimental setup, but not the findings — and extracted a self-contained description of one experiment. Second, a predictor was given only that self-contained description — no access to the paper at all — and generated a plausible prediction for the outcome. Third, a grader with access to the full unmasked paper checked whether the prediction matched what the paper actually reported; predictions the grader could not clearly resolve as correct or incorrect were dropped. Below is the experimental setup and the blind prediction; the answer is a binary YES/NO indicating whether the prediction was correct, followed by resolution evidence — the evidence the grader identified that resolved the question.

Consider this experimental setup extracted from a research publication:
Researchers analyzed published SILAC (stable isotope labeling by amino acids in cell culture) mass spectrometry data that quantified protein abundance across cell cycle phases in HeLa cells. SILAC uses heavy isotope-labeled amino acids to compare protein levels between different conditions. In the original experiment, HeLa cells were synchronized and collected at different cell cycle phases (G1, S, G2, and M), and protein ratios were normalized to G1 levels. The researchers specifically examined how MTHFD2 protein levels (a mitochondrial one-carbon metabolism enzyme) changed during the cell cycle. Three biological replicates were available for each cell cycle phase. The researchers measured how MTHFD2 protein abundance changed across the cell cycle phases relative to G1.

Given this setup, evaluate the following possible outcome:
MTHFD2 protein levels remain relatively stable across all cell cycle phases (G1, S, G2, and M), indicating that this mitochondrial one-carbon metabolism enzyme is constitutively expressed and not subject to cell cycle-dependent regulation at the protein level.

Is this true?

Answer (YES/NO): NO